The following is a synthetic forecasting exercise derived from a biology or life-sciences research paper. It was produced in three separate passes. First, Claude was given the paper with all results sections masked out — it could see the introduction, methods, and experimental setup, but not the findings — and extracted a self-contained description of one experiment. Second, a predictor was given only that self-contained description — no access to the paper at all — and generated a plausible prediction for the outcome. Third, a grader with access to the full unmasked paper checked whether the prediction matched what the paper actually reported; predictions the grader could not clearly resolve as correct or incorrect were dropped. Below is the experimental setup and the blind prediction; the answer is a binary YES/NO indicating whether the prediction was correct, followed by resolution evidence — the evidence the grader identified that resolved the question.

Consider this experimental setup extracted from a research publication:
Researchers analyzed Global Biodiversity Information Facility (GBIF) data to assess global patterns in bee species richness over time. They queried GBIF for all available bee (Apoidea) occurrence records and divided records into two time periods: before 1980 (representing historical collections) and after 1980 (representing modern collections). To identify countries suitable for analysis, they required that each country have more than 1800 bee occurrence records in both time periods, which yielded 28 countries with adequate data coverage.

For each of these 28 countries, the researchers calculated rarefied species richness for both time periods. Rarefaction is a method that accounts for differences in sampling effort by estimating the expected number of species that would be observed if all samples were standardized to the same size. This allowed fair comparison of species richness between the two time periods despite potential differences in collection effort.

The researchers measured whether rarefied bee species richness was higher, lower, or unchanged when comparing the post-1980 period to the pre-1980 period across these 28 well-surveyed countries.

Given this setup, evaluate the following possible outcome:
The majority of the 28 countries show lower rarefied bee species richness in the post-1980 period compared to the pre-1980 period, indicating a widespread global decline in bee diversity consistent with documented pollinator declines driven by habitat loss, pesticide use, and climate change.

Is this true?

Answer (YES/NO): YES